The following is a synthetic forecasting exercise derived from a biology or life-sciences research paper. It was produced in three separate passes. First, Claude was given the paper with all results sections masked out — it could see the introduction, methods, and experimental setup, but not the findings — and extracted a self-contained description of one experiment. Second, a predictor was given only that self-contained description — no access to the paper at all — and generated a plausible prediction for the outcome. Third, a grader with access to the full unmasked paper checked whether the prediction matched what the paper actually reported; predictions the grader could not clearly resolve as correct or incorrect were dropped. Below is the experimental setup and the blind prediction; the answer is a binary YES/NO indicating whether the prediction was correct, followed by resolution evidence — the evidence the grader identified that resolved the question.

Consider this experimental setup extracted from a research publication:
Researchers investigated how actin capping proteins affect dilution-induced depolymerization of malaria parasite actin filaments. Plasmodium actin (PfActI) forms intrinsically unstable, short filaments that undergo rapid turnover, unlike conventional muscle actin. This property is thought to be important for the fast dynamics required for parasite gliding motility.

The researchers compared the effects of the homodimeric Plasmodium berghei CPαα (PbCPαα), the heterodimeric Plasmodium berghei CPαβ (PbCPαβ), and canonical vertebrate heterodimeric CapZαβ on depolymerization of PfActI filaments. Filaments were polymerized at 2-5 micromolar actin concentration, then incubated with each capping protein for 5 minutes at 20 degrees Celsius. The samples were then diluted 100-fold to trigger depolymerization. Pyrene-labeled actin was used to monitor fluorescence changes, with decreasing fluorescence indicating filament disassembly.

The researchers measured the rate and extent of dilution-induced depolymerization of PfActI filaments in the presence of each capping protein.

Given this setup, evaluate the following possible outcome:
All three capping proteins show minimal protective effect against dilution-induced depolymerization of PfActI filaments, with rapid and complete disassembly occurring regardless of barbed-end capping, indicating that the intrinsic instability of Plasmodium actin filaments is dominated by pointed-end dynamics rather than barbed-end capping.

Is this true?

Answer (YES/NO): NO